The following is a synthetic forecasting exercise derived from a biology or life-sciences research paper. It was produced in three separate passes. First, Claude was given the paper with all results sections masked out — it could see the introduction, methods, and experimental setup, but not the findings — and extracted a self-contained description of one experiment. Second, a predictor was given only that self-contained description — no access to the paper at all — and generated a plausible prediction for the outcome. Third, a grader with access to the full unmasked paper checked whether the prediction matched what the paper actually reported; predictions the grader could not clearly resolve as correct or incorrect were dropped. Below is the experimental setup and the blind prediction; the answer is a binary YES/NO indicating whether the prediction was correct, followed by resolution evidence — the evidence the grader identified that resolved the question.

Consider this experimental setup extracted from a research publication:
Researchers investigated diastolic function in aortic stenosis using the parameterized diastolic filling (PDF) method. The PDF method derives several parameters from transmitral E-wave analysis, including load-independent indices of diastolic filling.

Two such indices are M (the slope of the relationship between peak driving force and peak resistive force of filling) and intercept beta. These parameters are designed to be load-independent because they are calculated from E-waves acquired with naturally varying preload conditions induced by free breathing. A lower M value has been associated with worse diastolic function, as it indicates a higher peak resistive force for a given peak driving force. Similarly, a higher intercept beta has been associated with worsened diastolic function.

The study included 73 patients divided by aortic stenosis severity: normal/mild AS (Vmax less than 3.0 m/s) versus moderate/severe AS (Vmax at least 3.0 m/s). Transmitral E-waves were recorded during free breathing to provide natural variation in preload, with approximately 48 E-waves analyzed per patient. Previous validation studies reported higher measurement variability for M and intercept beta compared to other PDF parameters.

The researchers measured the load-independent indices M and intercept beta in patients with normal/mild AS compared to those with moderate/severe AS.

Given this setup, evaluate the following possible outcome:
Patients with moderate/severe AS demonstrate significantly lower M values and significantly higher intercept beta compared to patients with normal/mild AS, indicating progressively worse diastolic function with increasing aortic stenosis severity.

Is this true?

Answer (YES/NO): NO